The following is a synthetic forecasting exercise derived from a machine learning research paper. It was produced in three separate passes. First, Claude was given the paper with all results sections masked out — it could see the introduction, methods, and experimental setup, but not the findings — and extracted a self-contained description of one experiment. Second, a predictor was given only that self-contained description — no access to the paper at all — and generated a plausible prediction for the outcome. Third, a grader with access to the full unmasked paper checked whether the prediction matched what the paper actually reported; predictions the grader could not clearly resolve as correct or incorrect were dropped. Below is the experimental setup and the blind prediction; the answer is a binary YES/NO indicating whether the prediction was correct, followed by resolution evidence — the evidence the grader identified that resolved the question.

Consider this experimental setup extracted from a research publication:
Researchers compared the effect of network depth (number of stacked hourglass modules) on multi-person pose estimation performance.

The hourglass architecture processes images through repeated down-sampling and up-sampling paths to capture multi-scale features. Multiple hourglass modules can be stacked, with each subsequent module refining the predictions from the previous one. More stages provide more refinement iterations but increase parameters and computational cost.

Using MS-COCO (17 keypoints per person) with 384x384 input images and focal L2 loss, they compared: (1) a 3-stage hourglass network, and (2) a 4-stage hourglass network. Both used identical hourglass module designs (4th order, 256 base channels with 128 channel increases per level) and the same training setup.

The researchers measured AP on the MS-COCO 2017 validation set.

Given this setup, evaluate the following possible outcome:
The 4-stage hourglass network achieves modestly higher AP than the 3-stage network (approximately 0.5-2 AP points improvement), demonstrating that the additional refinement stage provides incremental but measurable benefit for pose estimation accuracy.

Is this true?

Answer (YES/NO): YES